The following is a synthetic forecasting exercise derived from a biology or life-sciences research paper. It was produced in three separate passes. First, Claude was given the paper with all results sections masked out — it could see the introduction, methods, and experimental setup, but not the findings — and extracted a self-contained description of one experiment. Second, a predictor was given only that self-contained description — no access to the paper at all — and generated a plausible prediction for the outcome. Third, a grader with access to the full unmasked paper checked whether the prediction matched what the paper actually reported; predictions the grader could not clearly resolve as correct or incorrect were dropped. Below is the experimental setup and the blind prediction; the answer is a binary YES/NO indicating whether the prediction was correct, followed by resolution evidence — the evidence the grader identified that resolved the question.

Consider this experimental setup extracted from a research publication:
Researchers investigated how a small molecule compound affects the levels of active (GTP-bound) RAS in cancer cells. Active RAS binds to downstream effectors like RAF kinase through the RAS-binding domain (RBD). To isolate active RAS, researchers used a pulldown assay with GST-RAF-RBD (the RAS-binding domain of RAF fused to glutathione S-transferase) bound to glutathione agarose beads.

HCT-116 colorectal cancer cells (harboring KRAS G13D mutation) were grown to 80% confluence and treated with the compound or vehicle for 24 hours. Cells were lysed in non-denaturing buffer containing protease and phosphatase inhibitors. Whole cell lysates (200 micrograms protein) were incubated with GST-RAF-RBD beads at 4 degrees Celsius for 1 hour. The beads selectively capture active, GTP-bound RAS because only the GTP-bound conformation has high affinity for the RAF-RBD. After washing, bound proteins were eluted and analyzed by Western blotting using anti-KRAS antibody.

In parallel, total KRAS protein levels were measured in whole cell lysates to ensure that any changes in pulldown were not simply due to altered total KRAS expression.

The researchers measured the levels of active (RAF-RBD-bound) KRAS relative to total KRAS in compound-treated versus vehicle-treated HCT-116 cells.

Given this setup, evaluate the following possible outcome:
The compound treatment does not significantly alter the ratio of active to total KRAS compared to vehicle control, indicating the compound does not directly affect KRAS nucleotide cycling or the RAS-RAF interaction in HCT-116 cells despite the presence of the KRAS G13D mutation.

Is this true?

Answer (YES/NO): NO